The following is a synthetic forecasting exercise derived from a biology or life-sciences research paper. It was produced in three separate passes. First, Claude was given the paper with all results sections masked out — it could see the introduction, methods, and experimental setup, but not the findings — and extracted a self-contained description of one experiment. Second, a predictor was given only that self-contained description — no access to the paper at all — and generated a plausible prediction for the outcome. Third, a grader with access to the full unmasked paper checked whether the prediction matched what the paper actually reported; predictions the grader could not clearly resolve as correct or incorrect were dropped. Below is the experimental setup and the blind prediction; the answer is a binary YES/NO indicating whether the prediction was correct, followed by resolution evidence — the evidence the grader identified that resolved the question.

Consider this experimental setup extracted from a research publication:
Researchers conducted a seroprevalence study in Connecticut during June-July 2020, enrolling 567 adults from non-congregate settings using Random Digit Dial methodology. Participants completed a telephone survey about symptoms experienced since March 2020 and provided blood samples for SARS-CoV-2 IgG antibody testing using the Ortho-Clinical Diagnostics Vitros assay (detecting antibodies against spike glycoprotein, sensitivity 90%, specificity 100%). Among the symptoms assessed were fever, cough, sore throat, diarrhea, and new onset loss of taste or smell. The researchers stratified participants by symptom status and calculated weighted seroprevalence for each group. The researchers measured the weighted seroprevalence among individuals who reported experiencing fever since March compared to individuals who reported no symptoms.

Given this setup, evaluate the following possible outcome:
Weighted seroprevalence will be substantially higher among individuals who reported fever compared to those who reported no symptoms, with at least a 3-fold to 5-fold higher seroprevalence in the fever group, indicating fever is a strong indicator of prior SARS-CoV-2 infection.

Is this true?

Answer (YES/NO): YES